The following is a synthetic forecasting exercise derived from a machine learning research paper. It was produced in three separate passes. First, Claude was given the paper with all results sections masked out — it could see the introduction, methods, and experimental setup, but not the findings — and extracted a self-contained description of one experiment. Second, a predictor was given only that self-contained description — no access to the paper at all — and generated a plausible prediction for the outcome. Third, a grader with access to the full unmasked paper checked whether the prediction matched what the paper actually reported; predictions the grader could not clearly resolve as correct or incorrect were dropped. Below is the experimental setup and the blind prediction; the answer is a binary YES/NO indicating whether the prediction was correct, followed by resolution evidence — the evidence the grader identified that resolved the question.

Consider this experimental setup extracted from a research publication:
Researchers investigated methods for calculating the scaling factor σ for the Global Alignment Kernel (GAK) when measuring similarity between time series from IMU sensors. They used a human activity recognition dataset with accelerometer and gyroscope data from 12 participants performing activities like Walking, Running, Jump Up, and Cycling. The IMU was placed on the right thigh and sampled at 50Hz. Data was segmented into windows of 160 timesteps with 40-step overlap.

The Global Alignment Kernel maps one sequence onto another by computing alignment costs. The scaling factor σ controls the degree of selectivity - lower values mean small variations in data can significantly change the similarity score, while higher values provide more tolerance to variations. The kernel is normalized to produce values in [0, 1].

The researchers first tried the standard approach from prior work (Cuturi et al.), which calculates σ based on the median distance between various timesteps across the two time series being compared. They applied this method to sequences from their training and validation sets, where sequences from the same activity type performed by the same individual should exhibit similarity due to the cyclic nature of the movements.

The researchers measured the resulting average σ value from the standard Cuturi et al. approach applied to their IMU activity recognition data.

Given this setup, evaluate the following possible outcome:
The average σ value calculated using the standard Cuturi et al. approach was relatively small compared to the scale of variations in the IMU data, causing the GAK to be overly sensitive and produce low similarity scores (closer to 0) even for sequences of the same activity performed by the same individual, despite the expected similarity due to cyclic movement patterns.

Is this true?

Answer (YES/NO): YES